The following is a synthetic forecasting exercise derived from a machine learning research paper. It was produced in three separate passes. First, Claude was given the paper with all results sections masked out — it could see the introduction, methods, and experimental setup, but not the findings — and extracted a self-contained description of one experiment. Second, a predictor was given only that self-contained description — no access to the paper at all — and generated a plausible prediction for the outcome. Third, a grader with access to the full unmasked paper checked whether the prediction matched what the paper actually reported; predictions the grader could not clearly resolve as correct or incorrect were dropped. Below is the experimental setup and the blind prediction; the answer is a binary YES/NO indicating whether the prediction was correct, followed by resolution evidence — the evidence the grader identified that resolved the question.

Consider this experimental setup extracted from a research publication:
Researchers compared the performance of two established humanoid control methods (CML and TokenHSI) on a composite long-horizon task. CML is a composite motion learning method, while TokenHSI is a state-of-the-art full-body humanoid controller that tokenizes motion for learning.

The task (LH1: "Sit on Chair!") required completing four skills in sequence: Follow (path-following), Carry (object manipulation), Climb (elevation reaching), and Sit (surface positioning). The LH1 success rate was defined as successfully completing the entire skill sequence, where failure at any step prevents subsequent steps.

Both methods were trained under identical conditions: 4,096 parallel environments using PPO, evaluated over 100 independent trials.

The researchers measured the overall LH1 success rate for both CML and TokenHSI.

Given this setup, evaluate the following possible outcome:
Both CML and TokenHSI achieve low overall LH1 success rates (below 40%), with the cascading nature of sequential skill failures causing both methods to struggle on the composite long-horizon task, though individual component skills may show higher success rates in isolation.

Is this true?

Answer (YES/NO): NO